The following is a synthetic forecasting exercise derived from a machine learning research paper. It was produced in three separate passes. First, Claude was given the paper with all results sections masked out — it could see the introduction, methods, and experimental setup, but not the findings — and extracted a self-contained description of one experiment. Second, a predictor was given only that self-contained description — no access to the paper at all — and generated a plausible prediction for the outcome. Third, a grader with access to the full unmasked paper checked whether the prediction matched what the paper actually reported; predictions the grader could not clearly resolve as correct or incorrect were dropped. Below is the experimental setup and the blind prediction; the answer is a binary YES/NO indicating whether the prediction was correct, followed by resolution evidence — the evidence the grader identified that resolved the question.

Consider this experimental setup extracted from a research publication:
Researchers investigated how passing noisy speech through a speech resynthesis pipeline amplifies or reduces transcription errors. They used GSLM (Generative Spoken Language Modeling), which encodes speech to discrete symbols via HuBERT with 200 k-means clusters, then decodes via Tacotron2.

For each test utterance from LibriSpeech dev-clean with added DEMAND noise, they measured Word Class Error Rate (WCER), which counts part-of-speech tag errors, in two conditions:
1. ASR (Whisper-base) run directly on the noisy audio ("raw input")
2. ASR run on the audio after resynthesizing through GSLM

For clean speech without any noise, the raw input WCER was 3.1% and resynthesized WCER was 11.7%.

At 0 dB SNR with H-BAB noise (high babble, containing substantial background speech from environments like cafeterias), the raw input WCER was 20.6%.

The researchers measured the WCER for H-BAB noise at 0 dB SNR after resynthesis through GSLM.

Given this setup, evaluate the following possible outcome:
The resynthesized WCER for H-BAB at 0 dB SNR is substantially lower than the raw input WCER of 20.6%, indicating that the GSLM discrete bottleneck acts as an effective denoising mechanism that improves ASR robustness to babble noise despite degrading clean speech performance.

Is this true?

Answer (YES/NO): NO